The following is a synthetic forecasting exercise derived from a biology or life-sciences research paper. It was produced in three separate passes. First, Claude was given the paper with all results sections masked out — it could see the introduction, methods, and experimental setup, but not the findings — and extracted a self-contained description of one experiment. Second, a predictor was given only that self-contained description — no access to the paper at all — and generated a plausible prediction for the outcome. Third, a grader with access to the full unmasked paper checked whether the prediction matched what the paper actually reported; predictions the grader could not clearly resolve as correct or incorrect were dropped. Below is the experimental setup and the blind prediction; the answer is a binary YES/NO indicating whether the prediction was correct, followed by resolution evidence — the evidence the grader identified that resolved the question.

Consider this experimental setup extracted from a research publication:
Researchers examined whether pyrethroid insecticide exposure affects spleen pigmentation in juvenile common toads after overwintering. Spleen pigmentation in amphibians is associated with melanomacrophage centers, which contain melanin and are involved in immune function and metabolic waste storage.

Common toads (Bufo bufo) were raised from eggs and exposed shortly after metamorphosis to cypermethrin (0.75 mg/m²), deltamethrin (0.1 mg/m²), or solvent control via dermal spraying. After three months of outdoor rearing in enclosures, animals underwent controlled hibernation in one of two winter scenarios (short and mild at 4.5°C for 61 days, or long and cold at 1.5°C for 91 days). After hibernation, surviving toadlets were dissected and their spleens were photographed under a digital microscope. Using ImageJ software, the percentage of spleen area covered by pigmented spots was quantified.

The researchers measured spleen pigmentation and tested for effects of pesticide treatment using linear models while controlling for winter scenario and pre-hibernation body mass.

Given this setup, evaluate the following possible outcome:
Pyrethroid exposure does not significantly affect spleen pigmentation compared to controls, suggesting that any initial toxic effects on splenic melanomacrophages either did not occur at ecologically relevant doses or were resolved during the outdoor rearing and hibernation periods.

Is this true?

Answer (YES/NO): YES